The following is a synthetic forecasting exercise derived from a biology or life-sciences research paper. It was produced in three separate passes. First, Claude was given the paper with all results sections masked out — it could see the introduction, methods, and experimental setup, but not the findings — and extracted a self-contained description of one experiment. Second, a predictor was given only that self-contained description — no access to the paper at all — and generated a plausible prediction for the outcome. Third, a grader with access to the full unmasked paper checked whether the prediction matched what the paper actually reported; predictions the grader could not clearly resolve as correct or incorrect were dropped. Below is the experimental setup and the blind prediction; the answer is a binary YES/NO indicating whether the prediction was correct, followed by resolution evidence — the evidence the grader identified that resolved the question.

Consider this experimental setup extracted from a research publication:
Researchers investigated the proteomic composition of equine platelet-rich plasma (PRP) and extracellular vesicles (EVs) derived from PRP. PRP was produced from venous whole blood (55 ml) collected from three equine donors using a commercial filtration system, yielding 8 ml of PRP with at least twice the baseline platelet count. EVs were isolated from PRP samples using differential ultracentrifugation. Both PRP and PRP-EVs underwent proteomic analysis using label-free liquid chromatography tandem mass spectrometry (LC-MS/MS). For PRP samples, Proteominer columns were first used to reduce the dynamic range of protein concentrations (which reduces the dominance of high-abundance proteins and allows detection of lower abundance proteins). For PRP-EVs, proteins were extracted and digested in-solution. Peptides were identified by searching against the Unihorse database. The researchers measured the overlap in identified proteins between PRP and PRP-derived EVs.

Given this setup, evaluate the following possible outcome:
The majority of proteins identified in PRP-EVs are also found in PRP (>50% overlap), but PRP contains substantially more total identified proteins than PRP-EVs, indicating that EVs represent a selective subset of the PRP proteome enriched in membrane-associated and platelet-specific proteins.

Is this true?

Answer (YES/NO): NO